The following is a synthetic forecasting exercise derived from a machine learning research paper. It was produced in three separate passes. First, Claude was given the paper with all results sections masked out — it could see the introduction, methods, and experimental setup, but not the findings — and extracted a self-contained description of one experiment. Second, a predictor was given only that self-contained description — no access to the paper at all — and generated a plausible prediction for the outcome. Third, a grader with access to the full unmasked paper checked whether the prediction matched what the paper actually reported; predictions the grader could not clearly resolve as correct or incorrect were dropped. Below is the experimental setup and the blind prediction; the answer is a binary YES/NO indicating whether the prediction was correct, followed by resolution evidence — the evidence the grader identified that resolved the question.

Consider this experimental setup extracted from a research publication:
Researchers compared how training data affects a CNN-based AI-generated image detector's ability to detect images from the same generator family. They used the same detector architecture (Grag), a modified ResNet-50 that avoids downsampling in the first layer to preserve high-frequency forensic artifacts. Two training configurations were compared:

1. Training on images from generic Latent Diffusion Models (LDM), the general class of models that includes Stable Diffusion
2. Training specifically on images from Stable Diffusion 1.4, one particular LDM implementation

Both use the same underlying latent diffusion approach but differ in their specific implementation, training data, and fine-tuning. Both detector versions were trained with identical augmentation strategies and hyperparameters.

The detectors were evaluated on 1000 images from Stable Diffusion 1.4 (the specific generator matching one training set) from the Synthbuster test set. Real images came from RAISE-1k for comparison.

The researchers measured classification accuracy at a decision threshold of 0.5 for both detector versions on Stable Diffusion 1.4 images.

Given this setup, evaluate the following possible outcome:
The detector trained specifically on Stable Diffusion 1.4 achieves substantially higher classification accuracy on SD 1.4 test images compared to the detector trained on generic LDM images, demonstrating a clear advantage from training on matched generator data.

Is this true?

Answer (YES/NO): YES